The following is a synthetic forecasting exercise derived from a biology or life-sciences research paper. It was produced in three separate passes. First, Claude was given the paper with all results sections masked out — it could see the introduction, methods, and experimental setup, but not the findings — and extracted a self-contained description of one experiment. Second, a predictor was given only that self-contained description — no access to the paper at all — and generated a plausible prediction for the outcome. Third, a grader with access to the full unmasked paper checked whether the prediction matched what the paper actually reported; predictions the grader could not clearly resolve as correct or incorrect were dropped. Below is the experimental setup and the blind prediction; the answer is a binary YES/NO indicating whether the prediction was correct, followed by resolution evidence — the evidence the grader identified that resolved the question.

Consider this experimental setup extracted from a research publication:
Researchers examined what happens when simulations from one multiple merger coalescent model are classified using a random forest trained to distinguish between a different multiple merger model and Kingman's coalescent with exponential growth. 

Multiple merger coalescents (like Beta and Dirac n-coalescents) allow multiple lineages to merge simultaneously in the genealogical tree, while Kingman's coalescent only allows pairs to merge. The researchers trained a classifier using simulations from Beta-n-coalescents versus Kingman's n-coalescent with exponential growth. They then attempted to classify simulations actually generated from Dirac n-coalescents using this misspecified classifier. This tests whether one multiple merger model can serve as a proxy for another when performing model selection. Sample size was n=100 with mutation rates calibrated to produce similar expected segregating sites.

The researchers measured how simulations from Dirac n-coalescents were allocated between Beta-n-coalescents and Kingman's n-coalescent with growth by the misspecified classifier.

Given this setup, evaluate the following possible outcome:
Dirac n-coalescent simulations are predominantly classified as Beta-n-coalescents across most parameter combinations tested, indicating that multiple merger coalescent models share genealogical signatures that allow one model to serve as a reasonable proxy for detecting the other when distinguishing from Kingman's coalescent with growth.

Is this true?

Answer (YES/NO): YES